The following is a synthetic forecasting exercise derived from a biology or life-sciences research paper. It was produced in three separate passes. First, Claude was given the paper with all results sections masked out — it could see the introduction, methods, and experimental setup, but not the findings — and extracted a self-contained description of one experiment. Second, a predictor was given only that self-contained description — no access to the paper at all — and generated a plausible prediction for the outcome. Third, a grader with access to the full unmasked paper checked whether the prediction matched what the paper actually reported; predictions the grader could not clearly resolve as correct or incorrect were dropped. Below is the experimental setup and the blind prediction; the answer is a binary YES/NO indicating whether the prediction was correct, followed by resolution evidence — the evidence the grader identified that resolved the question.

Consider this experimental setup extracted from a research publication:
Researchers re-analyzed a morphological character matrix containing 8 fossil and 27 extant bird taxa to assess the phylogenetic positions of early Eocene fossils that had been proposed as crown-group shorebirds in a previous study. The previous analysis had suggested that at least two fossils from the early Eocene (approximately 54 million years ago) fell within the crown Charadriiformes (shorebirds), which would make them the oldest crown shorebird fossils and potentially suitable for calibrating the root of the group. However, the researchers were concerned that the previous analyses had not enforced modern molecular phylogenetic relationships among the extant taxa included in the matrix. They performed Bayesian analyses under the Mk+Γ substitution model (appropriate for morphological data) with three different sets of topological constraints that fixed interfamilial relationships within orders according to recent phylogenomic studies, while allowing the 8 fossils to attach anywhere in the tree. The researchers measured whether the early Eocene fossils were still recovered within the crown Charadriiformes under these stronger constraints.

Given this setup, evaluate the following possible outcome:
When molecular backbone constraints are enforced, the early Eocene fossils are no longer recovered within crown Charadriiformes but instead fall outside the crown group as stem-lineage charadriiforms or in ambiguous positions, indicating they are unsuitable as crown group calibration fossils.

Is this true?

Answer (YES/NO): NO